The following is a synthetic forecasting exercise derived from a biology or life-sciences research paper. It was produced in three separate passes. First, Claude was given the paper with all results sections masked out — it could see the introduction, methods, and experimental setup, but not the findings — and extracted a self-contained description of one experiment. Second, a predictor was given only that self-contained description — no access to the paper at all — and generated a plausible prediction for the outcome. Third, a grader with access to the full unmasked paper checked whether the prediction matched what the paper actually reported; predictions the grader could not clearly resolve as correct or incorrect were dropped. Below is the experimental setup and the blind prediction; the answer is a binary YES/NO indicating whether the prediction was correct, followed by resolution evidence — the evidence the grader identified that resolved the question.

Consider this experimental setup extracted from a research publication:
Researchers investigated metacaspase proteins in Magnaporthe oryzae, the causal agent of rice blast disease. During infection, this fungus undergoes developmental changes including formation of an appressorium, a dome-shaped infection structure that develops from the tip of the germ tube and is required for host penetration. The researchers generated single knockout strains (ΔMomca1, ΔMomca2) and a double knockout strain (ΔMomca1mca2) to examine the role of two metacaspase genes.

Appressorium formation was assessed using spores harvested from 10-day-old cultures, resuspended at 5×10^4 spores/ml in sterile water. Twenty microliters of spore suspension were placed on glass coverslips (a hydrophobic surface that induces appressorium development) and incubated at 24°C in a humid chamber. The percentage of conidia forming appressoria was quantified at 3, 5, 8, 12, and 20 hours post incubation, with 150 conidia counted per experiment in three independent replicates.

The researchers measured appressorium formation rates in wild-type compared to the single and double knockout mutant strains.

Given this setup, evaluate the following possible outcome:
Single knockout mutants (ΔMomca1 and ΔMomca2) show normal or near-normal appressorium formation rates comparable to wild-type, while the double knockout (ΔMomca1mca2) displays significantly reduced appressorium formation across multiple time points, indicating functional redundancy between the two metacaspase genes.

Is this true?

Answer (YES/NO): YES